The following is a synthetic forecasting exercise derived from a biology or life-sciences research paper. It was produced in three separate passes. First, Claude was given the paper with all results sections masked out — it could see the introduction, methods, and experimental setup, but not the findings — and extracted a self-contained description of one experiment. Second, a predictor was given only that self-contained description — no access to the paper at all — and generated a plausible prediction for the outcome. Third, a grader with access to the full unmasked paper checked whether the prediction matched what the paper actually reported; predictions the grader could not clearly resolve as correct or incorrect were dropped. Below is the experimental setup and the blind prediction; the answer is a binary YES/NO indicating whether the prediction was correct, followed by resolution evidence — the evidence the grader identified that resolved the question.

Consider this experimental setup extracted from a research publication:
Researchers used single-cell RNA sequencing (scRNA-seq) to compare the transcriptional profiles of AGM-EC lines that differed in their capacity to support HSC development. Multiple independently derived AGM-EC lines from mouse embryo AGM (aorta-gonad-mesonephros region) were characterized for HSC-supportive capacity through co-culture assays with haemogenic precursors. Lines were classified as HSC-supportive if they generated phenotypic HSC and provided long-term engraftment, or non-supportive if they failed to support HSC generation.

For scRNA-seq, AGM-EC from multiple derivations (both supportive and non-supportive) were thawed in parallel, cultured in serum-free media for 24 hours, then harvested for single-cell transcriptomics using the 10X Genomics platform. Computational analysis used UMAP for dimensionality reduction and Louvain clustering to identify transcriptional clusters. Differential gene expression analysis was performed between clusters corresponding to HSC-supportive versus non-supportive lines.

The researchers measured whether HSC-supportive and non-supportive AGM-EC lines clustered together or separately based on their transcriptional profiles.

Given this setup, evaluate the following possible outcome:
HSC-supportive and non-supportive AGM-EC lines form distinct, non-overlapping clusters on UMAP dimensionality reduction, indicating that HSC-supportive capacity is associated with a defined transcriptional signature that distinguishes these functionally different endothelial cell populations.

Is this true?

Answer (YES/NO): YES